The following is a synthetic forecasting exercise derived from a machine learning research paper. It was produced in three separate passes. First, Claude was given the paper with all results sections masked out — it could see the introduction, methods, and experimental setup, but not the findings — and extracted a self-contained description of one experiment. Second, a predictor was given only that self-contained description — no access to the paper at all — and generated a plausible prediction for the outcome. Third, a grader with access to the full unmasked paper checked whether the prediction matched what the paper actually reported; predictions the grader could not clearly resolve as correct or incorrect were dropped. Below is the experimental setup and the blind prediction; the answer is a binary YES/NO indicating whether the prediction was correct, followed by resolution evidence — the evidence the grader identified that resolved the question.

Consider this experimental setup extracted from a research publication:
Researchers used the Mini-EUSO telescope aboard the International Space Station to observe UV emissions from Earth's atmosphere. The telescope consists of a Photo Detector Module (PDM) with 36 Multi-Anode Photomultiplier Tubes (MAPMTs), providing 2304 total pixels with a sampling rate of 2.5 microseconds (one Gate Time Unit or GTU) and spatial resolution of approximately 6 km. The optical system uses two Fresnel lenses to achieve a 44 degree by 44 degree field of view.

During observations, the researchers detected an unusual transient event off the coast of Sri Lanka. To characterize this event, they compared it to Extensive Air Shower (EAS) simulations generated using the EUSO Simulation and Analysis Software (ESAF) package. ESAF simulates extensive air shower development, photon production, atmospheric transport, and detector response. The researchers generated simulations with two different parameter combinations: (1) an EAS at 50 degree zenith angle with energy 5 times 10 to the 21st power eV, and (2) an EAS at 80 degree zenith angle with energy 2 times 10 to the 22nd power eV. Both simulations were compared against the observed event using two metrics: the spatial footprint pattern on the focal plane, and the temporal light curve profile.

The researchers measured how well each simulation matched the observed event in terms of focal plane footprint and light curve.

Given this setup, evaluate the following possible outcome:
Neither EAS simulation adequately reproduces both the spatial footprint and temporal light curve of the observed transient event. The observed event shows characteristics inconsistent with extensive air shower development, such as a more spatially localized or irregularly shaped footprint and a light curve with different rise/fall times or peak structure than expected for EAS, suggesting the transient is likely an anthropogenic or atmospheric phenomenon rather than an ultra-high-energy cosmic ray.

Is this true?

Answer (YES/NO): YES